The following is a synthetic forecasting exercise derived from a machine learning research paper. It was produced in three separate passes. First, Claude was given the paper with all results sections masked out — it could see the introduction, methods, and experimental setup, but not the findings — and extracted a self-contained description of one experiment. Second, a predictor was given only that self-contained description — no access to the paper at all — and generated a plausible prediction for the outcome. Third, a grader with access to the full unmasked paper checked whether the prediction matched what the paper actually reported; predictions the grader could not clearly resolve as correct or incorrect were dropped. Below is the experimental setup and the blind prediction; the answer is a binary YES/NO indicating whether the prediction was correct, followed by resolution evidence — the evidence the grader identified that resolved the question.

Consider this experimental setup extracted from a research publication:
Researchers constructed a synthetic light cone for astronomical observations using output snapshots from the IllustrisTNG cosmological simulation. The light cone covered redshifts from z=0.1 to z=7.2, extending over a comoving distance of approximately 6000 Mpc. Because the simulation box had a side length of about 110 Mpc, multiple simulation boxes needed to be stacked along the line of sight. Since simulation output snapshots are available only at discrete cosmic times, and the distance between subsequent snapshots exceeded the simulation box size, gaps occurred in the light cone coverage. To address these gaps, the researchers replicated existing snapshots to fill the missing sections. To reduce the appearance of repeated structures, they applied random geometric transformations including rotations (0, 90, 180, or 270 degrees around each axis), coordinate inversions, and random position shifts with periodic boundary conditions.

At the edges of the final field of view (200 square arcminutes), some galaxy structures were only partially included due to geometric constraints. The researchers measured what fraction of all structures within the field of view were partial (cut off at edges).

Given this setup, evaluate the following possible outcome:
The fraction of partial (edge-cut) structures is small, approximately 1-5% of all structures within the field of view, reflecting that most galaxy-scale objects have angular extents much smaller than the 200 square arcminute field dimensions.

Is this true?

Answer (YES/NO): NO